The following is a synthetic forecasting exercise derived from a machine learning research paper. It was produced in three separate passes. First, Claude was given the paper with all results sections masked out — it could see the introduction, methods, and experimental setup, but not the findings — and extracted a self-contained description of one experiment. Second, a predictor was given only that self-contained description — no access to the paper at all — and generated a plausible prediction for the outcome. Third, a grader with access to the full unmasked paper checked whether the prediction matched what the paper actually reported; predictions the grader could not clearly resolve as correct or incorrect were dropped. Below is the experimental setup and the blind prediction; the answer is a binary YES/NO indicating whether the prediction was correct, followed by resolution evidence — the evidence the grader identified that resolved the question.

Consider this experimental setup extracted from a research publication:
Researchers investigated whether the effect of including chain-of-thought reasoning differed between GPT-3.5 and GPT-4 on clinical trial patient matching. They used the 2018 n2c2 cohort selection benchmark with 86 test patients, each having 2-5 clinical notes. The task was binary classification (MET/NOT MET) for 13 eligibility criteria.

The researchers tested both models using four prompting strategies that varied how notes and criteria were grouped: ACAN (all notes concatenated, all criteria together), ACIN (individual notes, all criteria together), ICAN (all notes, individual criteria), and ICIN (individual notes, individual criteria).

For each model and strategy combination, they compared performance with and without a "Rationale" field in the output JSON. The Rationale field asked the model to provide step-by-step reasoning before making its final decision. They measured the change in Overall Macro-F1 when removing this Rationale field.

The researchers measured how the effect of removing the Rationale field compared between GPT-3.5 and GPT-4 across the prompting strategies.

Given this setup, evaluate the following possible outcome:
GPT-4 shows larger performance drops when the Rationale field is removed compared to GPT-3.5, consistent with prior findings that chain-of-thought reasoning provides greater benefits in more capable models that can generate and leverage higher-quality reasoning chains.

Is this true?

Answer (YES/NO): YES